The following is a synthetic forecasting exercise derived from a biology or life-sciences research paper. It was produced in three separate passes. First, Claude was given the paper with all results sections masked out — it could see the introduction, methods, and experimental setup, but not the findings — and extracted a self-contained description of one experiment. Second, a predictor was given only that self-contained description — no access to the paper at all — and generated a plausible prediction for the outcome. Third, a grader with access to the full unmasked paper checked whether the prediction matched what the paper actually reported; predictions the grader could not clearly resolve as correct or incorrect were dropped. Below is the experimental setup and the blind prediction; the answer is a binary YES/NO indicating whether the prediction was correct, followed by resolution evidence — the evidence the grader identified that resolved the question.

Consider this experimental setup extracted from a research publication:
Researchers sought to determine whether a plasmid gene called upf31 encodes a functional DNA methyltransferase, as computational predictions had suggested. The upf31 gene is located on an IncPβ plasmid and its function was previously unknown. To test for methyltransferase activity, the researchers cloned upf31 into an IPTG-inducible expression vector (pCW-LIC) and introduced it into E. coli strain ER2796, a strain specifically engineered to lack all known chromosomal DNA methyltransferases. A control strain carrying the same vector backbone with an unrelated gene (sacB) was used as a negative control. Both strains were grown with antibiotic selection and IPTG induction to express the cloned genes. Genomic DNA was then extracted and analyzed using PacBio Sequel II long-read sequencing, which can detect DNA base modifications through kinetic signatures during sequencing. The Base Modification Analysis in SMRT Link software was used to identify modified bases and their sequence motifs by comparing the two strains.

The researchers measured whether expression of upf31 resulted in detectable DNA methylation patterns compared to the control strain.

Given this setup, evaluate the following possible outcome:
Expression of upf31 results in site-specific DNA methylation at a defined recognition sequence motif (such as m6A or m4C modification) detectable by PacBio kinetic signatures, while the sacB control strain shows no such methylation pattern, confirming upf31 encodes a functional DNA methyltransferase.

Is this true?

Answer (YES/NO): NO